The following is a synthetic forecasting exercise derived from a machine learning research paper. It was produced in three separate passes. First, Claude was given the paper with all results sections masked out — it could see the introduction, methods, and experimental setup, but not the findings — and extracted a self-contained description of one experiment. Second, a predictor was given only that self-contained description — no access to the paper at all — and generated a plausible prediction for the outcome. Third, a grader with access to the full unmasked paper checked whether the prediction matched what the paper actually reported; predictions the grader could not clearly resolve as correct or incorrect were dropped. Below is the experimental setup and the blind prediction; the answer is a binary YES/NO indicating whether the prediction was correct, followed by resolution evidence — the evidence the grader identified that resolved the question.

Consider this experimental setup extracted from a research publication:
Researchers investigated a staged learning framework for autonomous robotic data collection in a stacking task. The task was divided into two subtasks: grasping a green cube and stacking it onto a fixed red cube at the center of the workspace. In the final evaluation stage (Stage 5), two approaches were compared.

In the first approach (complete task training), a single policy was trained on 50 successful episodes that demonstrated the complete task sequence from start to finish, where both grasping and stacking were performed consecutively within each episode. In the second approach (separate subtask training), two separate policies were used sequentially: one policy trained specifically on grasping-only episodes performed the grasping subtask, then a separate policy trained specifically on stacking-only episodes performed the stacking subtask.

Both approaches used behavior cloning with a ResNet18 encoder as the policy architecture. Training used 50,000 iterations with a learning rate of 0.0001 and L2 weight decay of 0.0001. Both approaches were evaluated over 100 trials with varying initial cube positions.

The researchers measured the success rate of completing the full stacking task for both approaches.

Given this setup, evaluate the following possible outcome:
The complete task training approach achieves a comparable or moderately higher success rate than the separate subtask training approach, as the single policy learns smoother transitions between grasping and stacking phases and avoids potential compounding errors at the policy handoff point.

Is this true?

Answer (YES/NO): NO